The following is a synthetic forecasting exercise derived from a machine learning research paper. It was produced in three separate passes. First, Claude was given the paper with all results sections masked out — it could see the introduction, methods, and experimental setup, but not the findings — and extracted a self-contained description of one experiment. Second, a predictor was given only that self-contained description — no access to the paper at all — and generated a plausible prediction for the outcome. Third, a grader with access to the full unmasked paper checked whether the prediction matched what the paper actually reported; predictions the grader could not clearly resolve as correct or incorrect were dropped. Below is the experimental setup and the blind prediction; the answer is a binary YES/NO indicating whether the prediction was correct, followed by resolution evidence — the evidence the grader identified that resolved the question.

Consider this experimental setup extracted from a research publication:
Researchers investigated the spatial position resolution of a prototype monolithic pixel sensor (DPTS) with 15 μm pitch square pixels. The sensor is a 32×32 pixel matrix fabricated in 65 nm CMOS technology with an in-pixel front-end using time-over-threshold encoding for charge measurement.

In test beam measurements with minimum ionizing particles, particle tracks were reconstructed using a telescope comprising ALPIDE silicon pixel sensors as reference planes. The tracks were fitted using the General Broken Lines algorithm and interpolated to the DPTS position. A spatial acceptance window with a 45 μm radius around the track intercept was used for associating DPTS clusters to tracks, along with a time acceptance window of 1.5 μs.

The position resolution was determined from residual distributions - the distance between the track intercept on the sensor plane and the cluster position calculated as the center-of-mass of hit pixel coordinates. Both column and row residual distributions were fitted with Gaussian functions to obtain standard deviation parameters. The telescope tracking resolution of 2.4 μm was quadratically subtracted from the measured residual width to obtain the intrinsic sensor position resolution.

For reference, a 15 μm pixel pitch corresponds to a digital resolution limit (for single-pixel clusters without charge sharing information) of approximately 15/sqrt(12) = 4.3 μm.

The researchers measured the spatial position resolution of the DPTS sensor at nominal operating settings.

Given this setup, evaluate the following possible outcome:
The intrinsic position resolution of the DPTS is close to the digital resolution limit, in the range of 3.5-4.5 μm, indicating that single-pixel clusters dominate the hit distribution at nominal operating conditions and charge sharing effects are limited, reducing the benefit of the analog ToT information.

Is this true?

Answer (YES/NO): YES